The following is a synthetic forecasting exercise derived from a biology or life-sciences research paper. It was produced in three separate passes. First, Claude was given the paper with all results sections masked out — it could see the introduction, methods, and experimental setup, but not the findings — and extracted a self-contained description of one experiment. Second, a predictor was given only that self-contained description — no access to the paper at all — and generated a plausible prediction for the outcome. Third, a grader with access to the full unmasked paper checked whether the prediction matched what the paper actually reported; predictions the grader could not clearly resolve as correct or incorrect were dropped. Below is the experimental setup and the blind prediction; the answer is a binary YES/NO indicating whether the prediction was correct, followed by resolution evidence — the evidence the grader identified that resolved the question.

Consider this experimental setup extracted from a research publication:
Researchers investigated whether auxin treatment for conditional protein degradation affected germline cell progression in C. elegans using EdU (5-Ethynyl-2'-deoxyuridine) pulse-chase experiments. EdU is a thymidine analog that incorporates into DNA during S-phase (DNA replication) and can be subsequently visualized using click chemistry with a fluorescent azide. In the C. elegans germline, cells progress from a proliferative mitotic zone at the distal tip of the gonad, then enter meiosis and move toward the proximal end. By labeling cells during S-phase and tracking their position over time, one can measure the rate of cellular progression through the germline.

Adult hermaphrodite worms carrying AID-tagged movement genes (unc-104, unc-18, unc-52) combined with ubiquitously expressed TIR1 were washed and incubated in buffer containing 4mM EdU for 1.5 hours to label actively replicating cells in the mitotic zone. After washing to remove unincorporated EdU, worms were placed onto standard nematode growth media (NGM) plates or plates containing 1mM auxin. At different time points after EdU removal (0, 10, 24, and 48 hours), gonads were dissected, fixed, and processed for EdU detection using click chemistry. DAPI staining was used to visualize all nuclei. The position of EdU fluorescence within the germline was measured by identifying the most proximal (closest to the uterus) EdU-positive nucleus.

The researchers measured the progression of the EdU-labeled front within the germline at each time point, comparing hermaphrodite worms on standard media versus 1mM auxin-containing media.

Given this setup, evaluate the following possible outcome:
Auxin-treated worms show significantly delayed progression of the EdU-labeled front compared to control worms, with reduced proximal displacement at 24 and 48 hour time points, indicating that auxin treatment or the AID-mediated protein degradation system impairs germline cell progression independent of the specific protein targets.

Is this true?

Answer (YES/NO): NO